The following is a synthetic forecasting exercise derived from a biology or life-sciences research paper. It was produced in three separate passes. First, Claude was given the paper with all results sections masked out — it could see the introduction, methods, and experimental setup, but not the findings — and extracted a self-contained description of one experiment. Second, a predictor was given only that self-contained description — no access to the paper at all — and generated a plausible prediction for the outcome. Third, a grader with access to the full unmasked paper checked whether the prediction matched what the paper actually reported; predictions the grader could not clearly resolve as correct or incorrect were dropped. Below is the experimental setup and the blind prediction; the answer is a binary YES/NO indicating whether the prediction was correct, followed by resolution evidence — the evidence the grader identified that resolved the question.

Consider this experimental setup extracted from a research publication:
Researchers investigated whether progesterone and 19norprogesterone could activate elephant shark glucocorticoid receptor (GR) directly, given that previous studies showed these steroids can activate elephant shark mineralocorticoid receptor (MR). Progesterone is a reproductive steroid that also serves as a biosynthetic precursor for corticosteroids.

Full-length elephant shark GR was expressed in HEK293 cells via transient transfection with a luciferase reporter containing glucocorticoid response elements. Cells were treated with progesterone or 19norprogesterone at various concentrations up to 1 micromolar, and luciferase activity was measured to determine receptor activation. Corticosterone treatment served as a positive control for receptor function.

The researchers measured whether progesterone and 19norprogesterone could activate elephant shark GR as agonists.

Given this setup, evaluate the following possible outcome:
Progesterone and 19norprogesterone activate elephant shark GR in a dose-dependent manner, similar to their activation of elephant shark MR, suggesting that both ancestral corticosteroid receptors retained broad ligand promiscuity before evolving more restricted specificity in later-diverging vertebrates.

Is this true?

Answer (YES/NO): NO